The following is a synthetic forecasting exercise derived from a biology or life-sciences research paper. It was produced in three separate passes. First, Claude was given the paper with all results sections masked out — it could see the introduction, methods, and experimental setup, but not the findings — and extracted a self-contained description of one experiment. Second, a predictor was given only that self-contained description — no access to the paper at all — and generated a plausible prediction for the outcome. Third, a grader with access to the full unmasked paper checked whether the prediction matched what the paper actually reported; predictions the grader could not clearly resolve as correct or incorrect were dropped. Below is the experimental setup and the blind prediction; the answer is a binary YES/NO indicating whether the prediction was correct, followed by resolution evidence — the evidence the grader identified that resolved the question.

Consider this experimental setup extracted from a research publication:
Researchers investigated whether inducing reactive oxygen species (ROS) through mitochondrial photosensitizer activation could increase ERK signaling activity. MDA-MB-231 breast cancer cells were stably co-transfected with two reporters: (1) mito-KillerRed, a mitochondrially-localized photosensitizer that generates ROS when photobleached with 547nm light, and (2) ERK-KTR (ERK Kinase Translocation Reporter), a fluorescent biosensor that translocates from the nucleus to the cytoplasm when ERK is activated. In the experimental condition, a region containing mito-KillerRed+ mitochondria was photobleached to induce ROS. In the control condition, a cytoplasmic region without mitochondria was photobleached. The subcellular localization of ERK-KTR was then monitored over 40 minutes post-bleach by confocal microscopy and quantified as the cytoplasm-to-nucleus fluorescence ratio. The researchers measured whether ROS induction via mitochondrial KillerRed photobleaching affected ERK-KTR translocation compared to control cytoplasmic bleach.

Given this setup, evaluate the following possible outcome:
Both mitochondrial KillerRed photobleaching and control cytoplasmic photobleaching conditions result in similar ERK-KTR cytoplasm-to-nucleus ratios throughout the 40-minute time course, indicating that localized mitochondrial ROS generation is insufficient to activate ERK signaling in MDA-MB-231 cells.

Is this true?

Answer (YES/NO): NO